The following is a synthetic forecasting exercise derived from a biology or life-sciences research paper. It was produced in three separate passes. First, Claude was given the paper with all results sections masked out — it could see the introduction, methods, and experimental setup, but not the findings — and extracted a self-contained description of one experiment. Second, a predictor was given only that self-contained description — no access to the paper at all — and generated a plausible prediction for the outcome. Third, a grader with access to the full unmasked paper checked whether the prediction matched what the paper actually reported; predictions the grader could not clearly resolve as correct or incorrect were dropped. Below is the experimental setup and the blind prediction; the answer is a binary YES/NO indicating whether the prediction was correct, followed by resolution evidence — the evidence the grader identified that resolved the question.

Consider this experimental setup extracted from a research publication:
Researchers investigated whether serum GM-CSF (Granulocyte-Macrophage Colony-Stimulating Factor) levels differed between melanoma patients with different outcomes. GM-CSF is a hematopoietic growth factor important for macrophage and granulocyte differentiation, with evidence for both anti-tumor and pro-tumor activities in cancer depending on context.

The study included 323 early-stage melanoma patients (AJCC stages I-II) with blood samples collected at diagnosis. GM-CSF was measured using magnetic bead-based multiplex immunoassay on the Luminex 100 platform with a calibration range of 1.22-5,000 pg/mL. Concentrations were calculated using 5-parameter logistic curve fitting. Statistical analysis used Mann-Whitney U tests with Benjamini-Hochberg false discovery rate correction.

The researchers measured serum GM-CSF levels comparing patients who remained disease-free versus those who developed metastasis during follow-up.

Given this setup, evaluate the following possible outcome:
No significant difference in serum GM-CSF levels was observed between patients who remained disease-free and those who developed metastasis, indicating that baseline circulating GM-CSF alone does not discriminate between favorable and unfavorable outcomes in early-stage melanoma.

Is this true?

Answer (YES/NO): YES